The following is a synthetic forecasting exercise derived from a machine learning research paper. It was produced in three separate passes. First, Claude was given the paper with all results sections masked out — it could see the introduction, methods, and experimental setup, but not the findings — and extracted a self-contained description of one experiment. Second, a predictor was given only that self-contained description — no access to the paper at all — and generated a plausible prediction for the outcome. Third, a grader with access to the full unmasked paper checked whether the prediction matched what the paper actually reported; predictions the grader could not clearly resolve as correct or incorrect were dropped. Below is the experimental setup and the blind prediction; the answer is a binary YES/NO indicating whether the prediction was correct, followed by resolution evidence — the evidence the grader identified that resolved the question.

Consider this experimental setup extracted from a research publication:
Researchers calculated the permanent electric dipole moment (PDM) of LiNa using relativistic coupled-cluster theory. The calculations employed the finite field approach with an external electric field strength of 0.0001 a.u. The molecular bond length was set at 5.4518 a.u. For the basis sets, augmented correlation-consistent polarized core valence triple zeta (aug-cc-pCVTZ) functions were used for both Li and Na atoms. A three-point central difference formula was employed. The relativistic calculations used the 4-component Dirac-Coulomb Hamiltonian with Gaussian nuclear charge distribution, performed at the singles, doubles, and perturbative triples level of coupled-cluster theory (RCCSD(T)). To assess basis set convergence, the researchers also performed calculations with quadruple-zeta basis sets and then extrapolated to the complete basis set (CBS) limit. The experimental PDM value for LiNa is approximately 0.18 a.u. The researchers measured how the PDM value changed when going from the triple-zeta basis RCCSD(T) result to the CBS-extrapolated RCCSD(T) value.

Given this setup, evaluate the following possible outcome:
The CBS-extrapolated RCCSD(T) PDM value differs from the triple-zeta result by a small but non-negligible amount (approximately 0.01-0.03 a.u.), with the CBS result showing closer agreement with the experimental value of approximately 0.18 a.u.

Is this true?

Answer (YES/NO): NO